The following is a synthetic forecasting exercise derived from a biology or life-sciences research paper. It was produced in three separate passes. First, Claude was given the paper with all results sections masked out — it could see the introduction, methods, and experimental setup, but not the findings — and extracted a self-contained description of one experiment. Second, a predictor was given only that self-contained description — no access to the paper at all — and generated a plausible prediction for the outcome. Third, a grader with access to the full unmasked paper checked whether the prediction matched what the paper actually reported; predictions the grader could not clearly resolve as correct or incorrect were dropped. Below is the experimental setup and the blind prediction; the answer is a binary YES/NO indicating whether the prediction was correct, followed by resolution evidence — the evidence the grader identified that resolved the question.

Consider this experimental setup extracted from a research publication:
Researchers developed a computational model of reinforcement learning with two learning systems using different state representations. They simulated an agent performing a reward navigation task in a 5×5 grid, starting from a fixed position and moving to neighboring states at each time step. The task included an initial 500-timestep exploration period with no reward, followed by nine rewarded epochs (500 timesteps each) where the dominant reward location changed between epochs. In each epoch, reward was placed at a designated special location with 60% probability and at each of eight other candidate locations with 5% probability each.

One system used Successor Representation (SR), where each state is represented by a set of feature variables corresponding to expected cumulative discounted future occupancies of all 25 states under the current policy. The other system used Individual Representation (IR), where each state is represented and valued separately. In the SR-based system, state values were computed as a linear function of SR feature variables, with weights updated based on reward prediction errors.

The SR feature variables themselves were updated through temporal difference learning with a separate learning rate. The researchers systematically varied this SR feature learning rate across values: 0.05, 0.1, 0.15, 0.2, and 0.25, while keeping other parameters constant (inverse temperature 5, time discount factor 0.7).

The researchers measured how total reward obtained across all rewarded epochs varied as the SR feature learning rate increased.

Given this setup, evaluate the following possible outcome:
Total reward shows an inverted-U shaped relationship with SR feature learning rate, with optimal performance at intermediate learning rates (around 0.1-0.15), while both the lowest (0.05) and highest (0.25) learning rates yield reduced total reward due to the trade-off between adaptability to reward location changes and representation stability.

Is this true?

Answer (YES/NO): NO